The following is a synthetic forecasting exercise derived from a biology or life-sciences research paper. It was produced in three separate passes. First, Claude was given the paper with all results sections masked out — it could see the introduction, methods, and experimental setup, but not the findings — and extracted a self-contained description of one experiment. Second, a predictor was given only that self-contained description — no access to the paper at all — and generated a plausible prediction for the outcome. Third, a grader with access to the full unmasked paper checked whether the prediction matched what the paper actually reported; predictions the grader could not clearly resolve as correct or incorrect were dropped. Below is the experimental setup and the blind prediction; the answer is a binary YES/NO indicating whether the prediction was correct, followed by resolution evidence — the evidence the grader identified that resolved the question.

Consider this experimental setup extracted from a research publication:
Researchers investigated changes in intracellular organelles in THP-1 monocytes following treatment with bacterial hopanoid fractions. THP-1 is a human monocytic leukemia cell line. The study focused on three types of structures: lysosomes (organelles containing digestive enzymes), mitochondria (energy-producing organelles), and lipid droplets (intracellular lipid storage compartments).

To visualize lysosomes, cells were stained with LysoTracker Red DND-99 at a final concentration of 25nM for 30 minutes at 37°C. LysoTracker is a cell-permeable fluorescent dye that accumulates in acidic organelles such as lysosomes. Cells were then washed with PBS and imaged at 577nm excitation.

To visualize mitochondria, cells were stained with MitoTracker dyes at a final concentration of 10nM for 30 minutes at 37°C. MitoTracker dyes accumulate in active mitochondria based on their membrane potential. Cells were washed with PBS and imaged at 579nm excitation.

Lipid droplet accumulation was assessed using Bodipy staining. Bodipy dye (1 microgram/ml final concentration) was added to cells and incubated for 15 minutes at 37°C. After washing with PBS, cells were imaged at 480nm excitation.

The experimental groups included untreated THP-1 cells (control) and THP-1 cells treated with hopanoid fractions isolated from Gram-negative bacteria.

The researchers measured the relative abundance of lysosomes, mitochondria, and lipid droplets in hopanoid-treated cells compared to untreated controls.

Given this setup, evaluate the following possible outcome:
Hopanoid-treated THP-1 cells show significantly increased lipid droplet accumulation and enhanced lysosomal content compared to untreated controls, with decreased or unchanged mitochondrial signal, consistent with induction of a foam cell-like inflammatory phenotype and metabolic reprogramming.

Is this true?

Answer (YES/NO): NO